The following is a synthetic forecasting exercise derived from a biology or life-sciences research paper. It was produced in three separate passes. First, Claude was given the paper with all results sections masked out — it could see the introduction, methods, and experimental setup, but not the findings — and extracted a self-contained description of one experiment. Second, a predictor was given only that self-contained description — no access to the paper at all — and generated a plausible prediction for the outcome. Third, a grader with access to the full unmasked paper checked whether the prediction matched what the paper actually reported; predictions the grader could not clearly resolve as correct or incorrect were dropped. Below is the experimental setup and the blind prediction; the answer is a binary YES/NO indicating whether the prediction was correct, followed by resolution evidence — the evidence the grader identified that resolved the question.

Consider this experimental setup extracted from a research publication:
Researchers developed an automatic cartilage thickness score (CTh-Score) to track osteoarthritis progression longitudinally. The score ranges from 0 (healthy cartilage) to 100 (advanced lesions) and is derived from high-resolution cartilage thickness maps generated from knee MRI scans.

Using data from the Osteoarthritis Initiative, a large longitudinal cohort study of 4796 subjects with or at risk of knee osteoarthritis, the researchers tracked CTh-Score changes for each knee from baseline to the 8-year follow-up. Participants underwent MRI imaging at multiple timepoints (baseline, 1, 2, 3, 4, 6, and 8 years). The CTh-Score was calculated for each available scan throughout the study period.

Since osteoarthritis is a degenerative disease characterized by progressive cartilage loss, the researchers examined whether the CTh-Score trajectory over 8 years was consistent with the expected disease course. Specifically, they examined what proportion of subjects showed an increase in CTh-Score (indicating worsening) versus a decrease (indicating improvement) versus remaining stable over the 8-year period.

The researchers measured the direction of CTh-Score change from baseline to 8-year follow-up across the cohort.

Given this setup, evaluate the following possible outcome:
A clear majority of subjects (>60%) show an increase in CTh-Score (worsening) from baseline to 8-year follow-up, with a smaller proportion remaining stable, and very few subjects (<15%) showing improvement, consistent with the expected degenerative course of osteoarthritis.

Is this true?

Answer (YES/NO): YES